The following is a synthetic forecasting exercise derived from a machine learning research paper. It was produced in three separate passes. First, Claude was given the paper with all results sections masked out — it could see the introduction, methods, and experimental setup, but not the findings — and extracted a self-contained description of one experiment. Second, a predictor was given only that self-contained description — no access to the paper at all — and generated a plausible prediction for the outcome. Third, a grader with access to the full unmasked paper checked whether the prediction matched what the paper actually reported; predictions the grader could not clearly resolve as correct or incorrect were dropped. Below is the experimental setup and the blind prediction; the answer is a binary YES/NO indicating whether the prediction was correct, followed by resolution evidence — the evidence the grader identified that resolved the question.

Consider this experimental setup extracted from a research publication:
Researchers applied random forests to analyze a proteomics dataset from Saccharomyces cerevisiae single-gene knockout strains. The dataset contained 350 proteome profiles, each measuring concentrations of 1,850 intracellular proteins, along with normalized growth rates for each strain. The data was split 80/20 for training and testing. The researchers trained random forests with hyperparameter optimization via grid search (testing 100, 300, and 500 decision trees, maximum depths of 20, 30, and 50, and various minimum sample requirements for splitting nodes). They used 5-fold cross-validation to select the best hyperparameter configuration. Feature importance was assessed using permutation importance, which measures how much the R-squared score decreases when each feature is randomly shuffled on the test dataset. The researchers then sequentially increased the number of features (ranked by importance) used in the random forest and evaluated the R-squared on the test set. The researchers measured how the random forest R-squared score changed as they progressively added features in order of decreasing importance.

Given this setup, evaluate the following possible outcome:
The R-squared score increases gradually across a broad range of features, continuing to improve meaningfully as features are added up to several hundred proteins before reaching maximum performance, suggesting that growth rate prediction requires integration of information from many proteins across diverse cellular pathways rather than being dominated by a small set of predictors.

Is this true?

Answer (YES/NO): NO